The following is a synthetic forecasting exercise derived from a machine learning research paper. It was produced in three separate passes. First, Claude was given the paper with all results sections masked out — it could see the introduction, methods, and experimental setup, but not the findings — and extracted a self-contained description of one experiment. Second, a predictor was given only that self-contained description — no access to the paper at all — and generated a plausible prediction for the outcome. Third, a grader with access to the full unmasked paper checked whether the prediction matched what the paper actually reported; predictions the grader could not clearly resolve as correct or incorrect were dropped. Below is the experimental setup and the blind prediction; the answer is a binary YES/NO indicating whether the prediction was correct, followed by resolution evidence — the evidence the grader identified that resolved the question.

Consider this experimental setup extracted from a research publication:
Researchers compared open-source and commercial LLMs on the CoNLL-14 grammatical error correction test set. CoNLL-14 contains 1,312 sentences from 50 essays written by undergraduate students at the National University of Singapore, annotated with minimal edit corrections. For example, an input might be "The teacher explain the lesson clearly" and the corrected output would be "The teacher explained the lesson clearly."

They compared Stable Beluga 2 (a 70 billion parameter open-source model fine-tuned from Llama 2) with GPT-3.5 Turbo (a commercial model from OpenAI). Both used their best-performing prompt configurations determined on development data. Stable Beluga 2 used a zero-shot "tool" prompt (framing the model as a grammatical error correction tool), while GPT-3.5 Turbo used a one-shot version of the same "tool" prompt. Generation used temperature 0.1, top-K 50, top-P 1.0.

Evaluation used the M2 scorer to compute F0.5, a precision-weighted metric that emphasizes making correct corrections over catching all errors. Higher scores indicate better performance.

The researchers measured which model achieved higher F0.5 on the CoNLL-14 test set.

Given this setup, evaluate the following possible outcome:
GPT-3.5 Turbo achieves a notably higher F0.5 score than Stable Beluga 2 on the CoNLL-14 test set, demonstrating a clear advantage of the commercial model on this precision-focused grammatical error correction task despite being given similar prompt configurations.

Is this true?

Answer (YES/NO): NO